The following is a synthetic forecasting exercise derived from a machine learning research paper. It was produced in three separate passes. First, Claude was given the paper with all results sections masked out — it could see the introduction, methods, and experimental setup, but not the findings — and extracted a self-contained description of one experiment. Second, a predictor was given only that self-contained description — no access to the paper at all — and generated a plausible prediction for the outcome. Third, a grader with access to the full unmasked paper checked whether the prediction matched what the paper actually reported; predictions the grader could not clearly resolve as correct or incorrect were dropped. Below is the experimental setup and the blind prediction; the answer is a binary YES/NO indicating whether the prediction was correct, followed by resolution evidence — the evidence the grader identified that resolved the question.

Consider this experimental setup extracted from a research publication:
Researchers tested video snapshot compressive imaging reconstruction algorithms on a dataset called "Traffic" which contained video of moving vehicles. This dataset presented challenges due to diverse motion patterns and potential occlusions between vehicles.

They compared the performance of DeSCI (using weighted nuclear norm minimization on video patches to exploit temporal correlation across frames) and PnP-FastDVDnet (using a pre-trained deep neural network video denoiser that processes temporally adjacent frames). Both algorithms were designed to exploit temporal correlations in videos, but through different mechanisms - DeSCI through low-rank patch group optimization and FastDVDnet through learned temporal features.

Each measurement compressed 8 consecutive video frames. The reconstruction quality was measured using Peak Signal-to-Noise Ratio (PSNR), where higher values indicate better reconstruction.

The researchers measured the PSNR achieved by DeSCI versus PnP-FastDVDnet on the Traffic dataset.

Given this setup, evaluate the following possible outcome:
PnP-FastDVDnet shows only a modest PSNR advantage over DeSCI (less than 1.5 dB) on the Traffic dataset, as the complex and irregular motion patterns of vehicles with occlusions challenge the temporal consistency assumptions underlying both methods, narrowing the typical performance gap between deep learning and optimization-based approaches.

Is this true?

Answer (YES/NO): NO